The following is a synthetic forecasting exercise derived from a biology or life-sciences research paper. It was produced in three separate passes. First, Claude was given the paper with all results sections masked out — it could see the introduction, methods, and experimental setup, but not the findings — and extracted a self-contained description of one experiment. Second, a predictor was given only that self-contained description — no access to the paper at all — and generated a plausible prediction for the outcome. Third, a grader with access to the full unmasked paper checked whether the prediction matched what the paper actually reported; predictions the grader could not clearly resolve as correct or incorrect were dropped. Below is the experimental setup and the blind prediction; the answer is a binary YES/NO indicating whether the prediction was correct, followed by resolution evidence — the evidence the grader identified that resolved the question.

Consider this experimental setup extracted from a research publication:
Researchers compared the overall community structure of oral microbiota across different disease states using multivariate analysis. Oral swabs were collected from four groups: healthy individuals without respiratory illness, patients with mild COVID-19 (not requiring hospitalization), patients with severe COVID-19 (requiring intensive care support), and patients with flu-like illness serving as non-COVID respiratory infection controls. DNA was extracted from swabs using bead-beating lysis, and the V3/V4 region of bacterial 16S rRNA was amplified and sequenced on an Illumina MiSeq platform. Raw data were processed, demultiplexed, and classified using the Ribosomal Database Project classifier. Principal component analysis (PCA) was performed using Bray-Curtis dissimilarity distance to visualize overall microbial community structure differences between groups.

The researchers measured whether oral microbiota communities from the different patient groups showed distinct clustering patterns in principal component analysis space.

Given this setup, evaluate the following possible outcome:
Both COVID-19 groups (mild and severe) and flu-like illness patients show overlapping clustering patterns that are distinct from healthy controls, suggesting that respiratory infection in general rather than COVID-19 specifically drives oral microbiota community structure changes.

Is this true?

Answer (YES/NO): NO